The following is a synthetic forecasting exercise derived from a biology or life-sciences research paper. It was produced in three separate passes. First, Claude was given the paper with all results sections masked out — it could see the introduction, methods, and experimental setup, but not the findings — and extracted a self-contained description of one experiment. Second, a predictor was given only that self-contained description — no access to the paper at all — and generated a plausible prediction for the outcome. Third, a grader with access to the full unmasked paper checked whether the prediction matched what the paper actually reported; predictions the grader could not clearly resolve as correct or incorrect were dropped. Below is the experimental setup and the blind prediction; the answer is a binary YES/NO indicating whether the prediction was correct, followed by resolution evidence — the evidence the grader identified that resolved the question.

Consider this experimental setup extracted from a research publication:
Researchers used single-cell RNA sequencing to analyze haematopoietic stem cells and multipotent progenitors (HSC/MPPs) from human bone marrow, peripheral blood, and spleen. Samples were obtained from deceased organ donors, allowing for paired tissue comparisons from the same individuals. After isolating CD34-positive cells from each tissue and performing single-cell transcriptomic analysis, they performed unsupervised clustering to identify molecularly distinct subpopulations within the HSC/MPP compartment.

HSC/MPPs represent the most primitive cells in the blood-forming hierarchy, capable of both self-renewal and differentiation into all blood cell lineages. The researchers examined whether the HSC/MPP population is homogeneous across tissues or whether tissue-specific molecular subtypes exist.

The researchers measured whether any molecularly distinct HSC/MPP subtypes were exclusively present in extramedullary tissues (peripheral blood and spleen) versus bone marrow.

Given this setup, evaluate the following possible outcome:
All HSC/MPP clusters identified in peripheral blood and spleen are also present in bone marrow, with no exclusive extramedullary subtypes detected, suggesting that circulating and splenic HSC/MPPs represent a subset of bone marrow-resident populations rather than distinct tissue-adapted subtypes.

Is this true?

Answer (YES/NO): NO